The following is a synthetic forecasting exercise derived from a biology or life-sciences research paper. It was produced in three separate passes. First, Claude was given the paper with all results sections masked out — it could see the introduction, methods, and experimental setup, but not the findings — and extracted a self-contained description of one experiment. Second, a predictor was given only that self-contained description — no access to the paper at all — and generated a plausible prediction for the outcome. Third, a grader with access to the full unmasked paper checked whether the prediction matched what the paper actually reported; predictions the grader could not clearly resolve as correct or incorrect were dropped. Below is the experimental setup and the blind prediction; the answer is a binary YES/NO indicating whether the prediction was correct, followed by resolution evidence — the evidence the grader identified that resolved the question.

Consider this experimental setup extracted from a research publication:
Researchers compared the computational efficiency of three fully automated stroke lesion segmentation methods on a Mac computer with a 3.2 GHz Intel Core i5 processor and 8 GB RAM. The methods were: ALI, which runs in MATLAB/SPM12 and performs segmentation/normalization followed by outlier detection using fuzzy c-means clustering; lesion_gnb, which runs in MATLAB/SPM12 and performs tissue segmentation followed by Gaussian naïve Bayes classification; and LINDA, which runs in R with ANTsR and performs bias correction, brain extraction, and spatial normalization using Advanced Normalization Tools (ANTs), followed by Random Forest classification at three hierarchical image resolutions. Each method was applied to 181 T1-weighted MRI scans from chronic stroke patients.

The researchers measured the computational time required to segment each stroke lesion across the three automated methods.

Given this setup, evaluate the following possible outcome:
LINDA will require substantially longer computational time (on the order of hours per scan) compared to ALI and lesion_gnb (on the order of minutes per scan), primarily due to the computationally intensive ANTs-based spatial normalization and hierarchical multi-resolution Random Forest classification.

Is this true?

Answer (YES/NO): YES